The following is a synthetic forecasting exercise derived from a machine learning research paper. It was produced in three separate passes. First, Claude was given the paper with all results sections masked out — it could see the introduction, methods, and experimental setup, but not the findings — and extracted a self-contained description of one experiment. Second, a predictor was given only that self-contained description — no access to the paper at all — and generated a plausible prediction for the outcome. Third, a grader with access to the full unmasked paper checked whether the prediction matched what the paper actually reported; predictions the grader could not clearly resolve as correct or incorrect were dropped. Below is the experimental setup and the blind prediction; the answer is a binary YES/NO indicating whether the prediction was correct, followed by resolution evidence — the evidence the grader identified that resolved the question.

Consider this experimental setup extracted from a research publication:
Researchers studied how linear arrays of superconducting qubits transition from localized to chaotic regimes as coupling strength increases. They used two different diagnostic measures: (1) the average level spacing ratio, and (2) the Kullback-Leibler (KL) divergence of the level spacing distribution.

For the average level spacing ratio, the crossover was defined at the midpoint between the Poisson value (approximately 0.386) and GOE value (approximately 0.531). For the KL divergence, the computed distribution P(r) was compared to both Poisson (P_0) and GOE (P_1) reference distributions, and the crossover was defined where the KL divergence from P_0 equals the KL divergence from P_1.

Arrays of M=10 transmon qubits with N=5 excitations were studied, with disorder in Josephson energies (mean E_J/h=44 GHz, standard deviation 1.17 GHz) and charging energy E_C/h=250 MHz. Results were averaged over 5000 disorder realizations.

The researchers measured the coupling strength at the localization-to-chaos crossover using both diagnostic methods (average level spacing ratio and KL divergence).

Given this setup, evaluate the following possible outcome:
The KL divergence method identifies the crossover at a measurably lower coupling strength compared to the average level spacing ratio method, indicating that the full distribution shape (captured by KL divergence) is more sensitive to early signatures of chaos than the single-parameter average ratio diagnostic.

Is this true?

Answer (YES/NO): NO